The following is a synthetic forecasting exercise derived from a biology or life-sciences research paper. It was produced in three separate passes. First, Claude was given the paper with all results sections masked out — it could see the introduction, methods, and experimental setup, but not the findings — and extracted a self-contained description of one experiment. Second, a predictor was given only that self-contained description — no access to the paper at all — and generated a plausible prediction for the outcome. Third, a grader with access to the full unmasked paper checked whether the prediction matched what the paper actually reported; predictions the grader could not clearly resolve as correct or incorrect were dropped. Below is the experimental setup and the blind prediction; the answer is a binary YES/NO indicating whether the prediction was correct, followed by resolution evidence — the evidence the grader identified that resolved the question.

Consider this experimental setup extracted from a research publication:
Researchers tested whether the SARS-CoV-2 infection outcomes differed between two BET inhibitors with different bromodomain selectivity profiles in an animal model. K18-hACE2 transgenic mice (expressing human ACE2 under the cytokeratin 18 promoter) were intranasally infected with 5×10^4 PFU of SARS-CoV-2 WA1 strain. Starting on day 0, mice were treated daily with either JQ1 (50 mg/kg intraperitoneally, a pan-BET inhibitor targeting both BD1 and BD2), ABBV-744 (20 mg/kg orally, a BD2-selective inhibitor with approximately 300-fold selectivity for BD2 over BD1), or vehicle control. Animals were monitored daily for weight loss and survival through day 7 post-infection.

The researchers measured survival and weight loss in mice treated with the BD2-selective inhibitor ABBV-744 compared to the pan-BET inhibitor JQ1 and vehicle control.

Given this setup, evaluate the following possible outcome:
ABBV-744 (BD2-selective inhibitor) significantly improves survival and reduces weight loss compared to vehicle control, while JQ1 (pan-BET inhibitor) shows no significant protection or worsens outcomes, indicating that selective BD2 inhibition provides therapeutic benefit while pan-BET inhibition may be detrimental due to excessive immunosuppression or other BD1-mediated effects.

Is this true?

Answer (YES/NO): NO